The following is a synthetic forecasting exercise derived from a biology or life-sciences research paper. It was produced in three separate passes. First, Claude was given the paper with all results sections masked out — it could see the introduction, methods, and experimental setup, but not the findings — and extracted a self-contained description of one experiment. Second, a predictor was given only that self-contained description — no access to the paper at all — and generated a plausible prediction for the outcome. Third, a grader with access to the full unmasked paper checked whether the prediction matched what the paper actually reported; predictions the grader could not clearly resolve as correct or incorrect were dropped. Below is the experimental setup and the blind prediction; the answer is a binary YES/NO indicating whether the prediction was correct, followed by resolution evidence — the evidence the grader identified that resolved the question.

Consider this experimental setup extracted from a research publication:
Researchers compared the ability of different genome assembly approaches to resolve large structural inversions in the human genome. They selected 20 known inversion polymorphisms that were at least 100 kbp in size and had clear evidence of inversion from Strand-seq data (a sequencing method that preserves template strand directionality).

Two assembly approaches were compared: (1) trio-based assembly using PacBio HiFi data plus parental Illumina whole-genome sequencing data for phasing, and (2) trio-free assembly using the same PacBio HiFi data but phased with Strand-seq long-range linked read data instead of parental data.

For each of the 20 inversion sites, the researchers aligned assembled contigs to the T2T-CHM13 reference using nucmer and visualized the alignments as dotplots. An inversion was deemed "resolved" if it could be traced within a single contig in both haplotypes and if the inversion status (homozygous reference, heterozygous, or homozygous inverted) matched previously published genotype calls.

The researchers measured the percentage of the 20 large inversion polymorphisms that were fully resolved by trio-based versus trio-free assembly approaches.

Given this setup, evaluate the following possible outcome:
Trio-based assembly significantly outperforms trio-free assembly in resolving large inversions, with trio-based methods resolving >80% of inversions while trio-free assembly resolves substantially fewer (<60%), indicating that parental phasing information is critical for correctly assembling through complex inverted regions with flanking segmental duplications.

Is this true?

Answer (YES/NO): NO